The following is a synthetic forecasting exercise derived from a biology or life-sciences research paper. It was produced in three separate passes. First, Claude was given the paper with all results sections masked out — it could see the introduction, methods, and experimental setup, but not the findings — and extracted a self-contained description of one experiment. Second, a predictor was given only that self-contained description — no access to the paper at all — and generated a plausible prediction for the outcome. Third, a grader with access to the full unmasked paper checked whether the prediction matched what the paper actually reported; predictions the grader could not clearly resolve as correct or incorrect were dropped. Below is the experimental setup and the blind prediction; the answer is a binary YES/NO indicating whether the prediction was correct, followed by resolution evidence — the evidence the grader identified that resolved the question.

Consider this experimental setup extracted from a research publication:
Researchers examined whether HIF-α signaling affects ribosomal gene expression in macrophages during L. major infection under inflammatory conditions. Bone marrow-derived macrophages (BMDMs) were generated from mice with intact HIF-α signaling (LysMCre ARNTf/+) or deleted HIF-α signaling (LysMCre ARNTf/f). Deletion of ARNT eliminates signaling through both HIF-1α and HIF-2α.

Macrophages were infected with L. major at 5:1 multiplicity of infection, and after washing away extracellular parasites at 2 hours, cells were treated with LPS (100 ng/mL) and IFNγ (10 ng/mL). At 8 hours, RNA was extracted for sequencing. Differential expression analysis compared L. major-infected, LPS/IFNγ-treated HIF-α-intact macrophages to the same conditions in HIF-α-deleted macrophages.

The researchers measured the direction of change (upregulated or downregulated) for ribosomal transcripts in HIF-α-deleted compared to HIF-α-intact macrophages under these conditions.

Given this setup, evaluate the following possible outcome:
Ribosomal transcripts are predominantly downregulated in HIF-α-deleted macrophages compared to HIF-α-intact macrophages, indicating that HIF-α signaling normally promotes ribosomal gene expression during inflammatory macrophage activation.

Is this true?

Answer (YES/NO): NO